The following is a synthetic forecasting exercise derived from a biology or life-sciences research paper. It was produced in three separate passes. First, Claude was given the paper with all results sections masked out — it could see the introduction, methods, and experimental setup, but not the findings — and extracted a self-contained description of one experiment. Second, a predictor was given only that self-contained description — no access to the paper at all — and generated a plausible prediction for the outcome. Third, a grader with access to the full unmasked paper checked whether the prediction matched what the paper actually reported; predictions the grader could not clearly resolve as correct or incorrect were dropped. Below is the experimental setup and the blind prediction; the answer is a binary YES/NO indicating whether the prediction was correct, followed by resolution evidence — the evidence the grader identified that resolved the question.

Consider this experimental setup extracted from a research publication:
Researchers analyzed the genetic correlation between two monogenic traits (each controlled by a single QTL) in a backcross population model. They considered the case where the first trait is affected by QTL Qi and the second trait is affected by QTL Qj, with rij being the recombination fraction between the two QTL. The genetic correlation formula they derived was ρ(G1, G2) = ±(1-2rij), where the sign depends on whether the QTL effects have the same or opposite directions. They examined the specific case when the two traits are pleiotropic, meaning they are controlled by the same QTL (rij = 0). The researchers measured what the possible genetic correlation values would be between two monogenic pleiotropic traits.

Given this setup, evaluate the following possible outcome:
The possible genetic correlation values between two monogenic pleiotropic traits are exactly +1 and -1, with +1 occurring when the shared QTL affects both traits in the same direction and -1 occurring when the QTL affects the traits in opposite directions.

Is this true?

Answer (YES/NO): YES